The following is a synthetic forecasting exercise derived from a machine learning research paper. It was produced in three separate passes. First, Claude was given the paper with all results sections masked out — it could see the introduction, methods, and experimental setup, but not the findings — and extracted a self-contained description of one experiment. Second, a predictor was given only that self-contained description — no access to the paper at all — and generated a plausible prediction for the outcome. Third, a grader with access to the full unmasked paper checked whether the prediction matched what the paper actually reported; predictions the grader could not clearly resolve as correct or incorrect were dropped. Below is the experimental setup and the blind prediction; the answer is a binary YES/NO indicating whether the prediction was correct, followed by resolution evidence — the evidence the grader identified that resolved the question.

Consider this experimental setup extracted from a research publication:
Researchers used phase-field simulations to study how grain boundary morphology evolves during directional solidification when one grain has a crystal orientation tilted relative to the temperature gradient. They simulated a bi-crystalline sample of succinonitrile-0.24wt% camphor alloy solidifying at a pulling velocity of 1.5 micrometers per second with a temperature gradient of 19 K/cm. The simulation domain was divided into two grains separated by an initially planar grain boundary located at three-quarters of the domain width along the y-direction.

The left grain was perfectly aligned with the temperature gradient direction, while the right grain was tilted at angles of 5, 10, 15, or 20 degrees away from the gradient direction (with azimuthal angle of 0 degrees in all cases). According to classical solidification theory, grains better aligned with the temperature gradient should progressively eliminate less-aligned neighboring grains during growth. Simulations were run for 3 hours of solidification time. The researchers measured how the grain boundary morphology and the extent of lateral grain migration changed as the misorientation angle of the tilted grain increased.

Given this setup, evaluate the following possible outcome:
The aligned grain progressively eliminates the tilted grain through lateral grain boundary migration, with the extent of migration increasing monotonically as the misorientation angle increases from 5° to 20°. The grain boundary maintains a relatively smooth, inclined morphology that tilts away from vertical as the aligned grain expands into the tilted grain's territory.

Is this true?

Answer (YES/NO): NO